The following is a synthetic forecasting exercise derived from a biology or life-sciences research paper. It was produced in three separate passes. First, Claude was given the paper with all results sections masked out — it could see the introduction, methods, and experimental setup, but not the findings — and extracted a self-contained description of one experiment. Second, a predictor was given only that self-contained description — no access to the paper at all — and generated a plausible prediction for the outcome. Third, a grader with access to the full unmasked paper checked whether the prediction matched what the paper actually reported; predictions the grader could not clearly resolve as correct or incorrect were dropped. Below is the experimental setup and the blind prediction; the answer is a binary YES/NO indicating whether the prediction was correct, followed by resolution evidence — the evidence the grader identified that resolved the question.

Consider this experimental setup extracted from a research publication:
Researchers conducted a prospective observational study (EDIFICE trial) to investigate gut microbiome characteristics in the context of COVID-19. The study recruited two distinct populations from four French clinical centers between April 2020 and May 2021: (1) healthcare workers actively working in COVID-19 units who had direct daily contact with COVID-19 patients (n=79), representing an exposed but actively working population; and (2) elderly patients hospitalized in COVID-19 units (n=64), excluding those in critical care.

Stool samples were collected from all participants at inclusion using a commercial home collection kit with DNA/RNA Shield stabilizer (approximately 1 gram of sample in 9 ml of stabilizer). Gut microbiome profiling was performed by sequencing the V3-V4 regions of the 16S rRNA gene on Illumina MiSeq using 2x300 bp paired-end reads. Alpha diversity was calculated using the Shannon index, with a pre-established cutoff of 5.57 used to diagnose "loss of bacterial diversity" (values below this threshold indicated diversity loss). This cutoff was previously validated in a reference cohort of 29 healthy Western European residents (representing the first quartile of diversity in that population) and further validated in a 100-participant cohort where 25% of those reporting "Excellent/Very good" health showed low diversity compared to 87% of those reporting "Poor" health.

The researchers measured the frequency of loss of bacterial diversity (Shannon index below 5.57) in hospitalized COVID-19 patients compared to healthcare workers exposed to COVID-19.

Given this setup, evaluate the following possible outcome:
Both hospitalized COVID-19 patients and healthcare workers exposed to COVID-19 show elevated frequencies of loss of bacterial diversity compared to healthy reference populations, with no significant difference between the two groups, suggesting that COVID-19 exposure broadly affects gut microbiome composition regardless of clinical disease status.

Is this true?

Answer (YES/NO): NO